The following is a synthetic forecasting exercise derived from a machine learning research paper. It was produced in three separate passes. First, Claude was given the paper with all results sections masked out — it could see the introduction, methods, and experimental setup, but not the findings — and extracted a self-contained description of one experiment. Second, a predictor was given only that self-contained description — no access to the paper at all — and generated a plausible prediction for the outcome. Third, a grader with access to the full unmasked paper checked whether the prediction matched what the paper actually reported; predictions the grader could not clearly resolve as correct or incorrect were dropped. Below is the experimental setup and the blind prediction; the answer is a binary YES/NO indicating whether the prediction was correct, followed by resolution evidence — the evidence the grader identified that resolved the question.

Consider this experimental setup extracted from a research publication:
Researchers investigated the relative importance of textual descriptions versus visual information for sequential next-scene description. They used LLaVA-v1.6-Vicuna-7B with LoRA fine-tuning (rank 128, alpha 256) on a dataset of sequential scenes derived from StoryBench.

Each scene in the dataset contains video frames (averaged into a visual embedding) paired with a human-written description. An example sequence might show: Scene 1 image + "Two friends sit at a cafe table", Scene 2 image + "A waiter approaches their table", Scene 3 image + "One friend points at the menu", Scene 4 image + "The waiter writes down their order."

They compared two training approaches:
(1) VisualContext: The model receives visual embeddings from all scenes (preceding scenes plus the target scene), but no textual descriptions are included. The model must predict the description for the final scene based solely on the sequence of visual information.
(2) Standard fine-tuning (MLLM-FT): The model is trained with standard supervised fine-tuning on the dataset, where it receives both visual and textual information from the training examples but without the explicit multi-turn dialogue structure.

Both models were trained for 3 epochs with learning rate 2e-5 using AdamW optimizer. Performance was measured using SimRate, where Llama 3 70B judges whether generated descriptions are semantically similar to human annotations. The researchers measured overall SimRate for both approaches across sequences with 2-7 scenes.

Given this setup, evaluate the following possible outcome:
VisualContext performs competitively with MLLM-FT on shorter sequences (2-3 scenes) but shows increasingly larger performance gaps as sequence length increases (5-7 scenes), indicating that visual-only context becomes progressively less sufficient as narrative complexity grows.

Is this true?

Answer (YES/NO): NO